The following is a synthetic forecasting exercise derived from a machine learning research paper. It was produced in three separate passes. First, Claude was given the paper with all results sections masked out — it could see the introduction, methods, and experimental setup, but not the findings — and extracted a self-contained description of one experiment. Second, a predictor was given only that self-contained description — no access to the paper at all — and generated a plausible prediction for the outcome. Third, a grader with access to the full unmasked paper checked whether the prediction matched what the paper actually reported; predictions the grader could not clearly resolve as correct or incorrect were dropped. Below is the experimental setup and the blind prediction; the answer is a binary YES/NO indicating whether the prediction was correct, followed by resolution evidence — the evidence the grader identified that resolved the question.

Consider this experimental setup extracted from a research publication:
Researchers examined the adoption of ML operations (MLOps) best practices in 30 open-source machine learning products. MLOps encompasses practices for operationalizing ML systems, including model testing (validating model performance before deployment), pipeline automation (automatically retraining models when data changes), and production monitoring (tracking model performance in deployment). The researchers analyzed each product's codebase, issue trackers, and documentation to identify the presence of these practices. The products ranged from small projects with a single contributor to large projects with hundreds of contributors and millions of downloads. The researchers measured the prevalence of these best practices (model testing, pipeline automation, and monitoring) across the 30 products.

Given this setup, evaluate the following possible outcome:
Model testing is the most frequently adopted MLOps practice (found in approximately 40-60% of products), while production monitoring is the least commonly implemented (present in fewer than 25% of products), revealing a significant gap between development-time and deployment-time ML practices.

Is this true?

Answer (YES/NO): NO